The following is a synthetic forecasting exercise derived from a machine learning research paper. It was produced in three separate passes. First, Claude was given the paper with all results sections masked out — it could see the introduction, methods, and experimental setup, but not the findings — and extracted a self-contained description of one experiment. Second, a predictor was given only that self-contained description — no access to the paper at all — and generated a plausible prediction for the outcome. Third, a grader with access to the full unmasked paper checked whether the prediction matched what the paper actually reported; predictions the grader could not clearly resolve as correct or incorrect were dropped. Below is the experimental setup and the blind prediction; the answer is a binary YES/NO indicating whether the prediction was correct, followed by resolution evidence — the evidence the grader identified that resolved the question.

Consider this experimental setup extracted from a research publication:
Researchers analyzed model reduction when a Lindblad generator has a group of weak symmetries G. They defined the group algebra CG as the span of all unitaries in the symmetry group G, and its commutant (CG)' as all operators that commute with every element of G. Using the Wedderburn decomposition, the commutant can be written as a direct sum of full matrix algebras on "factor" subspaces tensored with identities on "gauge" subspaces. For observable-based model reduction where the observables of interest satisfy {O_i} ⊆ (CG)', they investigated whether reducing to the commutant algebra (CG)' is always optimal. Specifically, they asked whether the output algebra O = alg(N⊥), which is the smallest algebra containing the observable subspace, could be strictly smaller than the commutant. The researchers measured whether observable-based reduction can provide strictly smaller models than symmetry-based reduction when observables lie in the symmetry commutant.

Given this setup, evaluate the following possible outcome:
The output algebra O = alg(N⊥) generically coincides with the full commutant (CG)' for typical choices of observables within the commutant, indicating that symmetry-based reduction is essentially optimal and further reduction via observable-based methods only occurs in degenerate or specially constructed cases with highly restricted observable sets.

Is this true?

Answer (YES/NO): NO